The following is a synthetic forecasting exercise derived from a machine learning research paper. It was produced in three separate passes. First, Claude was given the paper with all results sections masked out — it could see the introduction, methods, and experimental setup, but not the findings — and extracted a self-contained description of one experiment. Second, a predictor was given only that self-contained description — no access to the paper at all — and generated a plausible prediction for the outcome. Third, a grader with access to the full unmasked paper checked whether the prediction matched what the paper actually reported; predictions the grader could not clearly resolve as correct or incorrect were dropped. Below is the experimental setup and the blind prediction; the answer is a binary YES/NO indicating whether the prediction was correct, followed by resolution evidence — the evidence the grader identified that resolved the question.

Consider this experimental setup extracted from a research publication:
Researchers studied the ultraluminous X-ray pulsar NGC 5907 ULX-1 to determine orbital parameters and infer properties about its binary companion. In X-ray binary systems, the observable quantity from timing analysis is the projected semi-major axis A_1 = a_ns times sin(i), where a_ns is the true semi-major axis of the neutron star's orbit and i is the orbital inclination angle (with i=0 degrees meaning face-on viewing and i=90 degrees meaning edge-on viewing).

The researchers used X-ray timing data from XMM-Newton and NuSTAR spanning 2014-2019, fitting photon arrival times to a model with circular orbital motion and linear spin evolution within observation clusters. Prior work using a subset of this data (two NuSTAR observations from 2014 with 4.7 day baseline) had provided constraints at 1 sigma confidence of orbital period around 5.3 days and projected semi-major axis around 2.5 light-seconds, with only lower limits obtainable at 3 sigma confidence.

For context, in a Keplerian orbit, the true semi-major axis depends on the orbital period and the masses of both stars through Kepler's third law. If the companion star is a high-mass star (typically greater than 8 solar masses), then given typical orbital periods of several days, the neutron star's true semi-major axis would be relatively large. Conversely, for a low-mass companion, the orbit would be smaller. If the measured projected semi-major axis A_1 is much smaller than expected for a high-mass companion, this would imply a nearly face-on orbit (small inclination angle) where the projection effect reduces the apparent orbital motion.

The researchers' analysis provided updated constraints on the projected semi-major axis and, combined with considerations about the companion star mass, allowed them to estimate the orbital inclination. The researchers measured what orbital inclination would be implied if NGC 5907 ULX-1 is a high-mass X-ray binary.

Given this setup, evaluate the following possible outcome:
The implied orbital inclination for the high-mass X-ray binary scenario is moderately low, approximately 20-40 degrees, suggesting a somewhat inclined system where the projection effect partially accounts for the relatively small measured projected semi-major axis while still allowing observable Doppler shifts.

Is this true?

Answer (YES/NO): NO